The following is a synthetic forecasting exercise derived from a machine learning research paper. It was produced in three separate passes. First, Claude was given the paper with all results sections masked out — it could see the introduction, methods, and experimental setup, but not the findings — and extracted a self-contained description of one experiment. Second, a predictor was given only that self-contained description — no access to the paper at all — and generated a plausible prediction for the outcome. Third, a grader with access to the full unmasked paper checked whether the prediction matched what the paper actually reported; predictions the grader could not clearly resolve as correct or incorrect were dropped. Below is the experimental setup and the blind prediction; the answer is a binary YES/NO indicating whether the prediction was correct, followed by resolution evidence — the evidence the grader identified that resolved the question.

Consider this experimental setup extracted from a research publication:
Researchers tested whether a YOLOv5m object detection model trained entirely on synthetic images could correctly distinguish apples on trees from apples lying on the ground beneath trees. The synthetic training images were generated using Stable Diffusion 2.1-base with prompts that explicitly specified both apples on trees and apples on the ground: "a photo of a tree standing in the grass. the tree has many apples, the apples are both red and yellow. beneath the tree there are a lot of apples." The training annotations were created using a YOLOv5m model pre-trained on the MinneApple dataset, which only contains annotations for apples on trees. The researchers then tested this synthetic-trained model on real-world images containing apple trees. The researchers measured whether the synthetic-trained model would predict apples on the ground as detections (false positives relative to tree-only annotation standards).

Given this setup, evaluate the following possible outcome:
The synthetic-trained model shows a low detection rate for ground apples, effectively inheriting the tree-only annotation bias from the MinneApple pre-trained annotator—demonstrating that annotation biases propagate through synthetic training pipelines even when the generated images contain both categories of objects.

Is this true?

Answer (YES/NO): YES